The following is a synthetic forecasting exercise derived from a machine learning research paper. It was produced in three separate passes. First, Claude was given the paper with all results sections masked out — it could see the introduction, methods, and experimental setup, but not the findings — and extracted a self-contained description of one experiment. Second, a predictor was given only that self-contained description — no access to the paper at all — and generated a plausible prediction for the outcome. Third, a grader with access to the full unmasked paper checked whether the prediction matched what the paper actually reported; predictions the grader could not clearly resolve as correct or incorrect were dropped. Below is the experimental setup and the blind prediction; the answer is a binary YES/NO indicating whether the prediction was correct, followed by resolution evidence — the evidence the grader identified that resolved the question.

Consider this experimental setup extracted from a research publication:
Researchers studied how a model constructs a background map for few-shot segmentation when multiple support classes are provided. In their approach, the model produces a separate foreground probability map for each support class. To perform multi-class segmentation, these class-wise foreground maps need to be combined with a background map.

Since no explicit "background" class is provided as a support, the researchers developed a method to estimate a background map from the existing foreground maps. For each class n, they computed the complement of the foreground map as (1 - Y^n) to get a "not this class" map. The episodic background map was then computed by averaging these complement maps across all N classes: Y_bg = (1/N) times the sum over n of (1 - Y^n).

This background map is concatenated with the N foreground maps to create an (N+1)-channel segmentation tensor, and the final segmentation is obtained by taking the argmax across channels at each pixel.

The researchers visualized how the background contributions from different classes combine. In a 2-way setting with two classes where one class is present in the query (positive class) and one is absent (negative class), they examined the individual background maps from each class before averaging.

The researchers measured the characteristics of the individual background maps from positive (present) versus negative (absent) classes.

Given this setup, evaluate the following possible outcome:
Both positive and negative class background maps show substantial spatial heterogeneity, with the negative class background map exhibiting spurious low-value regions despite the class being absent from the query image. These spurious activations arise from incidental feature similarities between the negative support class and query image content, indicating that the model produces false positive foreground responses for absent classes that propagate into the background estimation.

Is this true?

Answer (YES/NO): NO